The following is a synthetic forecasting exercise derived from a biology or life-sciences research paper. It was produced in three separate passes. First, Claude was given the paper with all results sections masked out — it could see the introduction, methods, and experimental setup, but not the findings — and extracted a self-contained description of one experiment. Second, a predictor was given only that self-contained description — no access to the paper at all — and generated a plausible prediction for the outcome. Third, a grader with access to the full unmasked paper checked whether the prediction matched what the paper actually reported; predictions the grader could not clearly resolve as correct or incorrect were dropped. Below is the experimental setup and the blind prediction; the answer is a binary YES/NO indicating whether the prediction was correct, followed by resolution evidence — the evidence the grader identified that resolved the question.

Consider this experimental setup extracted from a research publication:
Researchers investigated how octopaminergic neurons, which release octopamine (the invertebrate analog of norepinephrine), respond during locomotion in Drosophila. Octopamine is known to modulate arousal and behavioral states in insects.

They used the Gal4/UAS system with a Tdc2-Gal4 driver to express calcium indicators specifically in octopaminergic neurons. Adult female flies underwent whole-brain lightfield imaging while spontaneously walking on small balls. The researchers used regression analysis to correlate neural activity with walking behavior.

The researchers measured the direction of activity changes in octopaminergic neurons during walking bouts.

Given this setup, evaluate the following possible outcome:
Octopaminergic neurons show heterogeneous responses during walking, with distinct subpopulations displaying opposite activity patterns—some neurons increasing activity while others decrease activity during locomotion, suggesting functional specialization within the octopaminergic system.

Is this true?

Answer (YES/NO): NO